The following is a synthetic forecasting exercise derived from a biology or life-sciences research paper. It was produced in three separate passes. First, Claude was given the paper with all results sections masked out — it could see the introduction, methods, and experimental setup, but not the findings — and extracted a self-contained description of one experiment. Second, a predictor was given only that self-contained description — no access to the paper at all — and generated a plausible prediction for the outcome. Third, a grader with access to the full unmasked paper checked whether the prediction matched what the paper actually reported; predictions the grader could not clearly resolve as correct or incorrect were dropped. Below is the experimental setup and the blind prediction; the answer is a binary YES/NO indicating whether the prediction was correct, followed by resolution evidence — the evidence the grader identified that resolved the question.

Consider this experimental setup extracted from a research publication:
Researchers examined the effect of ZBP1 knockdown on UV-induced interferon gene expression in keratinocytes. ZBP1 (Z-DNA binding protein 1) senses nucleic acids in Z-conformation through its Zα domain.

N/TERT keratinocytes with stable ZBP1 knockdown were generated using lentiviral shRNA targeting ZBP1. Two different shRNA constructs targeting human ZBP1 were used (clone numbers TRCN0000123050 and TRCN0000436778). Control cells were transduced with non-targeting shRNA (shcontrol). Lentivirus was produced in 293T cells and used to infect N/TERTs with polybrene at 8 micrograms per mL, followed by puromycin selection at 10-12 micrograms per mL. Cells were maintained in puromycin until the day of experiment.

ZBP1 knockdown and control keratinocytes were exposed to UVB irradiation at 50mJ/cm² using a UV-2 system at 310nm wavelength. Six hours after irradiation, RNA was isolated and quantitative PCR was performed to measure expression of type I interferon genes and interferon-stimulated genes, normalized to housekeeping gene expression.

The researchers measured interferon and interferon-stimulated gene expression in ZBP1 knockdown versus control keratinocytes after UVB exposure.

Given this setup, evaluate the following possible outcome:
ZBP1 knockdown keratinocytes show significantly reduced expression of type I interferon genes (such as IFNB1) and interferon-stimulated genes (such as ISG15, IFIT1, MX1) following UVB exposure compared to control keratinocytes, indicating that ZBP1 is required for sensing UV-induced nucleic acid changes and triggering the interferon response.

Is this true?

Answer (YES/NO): YES